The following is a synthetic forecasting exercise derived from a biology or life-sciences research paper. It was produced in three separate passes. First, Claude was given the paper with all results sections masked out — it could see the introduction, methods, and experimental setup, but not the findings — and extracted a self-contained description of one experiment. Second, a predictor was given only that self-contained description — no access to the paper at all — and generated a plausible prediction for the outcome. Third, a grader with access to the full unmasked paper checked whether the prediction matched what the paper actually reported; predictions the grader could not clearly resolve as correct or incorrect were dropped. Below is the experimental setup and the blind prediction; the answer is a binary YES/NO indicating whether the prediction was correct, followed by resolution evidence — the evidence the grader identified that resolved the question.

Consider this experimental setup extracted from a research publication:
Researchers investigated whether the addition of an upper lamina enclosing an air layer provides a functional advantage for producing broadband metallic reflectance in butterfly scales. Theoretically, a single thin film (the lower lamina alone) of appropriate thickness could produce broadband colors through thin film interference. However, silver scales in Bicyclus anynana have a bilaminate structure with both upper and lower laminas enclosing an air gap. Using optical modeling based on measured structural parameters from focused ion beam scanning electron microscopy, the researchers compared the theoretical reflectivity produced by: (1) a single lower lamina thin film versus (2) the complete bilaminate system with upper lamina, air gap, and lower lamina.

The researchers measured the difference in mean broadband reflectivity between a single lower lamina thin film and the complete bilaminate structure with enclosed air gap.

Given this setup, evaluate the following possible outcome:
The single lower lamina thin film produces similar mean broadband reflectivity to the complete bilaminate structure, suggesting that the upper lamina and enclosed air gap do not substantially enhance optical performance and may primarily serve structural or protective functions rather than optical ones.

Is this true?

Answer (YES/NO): NO